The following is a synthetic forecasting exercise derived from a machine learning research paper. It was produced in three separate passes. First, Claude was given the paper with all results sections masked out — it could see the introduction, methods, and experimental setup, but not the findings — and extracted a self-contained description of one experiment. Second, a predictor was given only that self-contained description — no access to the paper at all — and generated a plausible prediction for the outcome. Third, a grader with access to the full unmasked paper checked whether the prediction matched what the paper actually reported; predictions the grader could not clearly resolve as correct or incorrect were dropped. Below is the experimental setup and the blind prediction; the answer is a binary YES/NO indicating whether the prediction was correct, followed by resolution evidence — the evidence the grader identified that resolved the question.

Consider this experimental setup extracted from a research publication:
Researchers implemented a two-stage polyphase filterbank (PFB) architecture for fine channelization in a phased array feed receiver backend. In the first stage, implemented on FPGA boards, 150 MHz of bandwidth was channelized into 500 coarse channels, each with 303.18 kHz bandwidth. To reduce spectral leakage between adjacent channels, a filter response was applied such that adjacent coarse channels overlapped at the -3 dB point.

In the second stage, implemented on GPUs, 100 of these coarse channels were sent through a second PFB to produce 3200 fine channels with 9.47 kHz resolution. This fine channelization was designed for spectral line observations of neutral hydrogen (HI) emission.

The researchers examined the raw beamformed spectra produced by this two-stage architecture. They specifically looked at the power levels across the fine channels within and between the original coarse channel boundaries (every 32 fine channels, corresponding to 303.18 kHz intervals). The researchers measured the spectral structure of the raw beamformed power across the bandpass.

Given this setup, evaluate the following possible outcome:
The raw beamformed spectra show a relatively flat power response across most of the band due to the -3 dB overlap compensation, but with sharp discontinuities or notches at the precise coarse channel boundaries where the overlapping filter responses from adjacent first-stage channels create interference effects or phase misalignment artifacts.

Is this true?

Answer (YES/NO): NO